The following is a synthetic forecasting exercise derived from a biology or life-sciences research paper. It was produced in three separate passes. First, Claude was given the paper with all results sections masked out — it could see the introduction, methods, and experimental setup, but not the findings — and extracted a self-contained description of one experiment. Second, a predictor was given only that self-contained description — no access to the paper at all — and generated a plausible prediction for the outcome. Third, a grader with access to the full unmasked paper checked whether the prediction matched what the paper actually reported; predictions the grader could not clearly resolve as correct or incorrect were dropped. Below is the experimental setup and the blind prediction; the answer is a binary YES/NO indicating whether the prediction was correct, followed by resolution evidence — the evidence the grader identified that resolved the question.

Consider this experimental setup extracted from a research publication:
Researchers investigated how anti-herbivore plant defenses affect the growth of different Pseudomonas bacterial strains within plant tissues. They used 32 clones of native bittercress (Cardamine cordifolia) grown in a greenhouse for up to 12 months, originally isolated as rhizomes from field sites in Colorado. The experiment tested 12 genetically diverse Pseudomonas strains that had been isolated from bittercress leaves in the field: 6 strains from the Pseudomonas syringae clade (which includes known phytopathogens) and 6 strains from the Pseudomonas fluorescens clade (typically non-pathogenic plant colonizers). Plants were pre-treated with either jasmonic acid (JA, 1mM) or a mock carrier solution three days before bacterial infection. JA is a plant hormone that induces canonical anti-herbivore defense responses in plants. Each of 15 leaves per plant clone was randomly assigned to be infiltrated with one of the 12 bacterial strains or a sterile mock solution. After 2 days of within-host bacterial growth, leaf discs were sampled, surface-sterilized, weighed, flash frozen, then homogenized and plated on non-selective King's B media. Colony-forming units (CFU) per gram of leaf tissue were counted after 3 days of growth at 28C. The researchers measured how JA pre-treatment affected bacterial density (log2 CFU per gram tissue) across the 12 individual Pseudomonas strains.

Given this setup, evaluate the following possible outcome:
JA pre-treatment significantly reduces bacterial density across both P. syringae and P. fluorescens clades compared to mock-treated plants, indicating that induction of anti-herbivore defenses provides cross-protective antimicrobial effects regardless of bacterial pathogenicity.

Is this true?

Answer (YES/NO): NO